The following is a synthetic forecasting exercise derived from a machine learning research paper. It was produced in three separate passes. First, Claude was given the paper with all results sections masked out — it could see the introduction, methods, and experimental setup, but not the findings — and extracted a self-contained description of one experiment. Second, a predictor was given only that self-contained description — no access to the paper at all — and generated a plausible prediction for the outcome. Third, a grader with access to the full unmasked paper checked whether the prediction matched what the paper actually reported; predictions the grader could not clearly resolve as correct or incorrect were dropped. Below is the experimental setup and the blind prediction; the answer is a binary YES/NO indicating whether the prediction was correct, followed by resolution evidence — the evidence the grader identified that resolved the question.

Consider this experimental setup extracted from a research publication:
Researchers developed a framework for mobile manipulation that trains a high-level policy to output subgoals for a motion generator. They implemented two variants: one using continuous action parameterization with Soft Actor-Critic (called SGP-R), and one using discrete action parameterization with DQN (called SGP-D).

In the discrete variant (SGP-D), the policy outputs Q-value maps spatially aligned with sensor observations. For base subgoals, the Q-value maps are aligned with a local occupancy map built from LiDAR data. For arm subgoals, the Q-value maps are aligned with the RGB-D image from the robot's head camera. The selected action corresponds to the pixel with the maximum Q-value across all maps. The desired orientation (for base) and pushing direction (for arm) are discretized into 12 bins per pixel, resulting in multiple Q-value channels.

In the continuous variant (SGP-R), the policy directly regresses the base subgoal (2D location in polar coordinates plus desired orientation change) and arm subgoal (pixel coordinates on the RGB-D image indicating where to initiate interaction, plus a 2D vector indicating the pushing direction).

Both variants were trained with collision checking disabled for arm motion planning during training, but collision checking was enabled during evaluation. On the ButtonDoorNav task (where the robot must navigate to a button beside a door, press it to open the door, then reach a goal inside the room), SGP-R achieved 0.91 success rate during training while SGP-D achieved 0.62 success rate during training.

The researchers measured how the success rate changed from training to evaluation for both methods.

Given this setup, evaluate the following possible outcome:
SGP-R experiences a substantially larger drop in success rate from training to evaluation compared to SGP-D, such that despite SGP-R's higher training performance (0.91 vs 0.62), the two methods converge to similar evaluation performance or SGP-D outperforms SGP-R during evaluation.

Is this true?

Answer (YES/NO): NO